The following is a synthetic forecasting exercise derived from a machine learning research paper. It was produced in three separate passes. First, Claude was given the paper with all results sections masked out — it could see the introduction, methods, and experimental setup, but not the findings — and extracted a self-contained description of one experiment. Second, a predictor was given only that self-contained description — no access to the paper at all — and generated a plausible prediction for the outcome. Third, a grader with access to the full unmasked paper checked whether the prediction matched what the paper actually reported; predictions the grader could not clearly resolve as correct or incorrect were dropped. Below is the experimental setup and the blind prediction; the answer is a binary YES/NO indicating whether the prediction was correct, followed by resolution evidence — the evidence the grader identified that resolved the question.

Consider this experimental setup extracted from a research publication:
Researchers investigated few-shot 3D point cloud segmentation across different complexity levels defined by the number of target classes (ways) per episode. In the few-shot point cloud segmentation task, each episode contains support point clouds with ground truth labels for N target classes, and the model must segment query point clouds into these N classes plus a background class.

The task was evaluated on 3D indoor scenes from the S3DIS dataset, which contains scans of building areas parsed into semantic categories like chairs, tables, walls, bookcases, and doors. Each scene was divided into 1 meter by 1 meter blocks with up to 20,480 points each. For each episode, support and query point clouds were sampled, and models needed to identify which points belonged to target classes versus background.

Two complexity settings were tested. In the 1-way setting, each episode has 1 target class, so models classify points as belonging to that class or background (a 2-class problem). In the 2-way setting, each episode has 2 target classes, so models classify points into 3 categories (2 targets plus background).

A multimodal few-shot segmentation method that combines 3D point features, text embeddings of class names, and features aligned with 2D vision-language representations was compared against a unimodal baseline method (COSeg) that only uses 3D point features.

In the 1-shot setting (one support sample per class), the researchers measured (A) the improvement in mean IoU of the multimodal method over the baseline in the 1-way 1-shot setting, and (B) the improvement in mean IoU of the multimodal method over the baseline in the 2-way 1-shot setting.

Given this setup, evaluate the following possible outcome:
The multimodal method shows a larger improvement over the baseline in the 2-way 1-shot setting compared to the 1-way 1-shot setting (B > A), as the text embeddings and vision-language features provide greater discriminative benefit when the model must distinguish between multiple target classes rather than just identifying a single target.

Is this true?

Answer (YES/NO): YES